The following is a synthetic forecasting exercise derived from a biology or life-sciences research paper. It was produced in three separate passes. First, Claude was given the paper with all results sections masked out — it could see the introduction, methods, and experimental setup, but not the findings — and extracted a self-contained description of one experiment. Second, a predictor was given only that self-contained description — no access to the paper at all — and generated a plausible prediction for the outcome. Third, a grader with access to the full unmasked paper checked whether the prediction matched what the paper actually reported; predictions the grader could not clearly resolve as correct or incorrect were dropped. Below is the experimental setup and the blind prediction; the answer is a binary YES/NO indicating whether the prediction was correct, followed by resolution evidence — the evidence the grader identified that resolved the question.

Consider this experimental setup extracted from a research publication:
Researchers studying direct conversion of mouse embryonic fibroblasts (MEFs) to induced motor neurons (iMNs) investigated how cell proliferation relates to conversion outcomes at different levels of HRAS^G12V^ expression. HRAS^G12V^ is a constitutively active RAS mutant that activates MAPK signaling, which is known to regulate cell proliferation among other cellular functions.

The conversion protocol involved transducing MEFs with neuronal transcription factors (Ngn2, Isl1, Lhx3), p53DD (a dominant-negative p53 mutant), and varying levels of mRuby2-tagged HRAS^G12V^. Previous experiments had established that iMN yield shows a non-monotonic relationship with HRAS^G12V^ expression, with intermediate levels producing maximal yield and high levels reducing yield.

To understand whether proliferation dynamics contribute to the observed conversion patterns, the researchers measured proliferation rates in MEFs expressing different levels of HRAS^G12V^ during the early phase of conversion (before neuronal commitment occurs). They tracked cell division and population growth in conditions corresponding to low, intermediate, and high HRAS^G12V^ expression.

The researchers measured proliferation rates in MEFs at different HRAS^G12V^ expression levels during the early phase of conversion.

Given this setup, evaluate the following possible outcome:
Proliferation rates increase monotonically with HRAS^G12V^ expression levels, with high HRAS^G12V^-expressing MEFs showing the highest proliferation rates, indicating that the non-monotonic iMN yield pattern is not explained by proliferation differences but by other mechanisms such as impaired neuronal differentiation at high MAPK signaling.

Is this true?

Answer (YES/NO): NO